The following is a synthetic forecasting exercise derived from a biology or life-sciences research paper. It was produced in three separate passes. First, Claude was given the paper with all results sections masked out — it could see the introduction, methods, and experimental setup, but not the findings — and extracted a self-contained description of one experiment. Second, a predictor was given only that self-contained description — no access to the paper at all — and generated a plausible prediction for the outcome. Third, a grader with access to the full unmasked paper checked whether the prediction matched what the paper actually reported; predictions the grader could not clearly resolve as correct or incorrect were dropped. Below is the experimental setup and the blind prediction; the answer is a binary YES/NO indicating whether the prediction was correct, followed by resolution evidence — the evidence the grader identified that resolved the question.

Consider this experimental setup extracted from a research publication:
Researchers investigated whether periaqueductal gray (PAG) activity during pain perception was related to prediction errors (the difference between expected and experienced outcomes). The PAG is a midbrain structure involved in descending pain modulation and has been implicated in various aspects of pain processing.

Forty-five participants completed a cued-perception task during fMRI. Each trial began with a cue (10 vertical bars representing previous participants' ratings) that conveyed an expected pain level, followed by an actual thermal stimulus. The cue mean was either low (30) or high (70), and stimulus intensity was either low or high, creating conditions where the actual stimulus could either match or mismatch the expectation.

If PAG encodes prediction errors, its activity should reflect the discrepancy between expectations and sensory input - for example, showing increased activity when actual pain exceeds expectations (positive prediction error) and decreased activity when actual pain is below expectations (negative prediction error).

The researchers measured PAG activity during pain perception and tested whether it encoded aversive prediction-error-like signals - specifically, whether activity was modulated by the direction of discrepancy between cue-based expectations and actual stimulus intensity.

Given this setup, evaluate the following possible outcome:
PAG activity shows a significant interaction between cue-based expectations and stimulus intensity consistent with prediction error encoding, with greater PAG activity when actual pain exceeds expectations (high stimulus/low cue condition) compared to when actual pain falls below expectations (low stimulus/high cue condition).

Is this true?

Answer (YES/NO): NO